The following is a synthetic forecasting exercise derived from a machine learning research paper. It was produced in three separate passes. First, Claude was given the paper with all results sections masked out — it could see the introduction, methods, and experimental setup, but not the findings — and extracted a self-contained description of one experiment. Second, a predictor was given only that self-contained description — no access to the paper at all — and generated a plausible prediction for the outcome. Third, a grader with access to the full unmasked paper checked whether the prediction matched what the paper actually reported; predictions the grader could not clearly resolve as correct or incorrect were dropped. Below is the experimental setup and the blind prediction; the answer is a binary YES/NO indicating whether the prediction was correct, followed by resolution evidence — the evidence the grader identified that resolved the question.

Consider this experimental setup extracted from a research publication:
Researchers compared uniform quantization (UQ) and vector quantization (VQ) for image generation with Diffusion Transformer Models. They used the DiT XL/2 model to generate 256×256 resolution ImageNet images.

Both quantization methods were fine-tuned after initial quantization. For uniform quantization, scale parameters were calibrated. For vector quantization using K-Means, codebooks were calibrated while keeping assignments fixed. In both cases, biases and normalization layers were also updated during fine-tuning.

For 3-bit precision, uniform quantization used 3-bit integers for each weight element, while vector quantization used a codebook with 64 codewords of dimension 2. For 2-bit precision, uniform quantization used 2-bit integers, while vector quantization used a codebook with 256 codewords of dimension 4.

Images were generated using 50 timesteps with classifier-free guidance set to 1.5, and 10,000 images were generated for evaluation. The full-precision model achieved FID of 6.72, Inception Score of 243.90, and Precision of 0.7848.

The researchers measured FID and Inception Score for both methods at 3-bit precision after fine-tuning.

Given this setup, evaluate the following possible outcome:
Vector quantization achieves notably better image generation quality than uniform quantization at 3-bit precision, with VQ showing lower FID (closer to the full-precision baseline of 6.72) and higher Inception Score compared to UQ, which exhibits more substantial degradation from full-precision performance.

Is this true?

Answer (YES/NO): YES